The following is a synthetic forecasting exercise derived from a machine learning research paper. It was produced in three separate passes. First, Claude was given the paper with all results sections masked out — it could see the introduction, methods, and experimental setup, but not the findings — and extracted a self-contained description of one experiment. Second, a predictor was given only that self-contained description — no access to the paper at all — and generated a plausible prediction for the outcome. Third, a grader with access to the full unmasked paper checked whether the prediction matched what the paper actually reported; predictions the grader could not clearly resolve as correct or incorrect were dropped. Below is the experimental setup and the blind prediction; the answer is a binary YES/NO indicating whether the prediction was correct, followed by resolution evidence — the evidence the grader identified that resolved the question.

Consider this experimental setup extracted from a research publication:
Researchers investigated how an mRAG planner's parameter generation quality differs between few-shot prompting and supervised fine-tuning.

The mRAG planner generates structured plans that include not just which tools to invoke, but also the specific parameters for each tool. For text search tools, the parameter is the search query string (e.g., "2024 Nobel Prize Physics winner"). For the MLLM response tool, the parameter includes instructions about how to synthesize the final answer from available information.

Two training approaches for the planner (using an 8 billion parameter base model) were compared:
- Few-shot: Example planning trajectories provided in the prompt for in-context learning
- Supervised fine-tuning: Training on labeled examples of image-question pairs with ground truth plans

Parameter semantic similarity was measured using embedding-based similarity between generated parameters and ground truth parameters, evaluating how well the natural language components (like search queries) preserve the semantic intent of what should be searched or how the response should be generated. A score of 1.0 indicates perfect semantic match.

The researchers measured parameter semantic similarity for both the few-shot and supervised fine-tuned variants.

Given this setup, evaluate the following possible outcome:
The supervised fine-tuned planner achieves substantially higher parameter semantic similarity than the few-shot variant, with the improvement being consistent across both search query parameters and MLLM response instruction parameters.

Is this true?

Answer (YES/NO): NO